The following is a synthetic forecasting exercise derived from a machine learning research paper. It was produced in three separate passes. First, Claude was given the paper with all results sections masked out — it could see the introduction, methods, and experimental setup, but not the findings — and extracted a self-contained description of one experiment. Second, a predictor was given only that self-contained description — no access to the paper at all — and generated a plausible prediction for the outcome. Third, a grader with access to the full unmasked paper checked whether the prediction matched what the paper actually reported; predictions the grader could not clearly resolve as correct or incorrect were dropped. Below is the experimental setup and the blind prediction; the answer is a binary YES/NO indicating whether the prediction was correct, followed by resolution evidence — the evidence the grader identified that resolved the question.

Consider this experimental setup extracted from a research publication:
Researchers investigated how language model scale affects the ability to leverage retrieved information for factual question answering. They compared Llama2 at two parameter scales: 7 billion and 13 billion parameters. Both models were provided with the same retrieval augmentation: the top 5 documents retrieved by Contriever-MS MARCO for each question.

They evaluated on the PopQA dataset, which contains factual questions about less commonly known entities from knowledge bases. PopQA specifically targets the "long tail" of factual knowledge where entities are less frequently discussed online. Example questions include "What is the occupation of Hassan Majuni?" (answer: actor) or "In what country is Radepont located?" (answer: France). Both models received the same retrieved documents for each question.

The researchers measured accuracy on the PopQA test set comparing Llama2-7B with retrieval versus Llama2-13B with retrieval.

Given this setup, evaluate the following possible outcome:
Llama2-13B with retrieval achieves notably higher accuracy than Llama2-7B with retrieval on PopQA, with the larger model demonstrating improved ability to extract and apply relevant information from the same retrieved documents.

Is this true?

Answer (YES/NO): YES